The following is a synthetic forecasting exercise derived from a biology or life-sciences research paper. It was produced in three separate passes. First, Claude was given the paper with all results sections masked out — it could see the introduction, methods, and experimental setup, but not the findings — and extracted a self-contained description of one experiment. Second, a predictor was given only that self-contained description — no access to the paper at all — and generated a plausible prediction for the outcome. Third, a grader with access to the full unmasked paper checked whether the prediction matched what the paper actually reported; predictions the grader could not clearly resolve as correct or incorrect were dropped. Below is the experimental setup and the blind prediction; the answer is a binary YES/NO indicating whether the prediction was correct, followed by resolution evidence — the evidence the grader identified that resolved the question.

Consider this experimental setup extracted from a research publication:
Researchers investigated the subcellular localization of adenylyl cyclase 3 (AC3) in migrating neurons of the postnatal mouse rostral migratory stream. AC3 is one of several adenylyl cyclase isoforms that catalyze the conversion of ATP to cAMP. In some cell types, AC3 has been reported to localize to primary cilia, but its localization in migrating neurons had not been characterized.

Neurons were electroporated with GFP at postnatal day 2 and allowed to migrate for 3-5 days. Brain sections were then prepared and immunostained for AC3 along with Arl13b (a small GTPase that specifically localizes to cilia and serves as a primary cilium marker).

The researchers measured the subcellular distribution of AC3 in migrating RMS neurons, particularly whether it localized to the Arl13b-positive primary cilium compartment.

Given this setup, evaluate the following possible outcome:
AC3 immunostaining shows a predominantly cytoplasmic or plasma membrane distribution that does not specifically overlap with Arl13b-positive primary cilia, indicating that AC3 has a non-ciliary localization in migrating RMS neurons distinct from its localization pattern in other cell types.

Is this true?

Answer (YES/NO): NO